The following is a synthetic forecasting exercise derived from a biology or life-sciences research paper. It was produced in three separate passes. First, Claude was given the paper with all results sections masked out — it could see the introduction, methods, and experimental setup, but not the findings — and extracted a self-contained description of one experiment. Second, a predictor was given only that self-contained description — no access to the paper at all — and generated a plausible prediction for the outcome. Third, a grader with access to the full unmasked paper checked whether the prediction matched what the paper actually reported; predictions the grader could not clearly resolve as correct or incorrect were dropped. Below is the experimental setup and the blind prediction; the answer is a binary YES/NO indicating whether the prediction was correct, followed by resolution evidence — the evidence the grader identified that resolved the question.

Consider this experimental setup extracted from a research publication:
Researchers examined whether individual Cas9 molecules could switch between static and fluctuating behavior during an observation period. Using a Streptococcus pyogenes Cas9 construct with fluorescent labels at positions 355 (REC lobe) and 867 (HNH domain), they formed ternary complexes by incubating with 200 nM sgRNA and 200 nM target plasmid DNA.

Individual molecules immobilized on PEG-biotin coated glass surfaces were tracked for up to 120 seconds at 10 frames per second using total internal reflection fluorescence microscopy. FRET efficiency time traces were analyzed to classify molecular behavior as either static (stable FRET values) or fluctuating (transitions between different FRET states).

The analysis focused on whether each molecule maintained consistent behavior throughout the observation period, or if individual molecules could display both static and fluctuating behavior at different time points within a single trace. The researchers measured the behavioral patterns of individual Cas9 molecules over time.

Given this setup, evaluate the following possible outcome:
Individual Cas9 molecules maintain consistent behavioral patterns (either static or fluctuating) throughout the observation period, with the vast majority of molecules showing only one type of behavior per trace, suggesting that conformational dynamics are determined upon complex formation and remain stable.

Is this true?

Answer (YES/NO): NO